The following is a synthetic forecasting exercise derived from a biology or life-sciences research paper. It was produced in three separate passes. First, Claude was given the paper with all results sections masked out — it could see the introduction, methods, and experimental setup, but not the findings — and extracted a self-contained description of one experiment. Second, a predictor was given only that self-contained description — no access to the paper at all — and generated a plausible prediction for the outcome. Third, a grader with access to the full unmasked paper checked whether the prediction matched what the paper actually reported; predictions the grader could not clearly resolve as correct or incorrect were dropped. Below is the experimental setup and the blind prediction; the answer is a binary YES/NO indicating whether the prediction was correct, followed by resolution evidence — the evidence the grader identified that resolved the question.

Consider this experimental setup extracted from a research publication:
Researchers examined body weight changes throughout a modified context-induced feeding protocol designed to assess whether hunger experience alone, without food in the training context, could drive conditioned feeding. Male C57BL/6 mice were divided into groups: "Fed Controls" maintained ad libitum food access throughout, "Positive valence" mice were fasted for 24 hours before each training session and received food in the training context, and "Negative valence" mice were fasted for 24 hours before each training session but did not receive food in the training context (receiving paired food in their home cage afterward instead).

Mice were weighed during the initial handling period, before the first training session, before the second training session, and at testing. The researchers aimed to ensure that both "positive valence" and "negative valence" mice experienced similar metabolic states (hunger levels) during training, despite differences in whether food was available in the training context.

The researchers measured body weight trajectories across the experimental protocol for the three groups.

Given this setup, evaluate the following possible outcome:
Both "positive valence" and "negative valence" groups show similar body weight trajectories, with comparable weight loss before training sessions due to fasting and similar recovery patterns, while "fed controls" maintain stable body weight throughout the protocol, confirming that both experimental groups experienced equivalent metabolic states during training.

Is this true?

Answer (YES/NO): YES